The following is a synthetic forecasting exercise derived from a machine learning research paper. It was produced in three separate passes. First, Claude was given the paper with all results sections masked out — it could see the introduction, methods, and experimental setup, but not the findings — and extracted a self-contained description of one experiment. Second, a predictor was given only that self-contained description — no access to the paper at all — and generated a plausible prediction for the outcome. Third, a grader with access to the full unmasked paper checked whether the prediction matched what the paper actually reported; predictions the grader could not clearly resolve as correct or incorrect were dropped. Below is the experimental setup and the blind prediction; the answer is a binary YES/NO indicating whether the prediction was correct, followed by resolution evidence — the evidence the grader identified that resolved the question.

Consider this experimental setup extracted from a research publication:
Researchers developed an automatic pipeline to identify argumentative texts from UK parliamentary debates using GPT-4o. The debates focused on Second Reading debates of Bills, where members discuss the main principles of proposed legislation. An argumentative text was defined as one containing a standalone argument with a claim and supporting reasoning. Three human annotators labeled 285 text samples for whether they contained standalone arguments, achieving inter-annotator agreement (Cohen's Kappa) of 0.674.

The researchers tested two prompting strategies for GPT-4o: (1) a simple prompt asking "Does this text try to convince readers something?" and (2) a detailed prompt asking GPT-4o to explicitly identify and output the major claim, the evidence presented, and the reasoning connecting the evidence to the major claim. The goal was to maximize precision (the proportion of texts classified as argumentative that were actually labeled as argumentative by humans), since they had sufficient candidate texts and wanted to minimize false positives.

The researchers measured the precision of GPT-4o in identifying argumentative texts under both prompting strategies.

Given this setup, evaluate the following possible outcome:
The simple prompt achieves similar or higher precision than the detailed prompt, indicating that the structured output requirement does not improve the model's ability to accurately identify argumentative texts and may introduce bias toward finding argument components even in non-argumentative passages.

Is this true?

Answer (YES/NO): NO